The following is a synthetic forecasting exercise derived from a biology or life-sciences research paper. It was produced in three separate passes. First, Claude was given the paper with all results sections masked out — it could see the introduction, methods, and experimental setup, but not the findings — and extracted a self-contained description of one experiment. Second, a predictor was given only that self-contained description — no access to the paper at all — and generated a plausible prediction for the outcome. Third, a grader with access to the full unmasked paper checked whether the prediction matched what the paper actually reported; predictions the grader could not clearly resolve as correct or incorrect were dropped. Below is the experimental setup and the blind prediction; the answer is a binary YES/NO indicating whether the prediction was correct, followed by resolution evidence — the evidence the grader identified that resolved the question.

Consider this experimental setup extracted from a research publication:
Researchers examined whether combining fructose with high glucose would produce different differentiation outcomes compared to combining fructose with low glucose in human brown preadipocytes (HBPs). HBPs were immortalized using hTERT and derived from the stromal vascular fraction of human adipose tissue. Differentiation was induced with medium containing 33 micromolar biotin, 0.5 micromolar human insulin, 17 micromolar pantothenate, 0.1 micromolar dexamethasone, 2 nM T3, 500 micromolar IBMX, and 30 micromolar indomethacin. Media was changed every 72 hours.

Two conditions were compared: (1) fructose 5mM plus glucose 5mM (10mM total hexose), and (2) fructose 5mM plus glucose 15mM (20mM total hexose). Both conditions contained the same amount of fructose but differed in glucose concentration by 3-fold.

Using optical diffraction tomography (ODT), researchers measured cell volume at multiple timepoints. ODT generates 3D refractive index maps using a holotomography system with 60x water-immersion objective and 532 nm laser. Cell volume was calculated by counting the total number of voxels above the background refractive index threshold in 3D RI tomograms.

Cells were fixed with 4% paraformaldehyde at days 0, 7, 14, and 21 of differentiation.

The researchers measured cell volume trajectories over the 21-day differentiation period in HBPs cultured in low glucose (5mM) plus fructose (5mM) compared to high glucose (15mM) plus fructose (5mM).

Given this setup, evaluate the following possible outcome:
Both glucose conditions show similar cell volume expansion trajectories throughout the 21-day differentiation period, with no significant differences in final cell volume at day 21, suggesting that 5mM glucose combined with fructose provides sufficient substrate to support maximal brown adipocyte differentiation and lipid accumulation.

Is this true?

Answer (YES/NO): YES